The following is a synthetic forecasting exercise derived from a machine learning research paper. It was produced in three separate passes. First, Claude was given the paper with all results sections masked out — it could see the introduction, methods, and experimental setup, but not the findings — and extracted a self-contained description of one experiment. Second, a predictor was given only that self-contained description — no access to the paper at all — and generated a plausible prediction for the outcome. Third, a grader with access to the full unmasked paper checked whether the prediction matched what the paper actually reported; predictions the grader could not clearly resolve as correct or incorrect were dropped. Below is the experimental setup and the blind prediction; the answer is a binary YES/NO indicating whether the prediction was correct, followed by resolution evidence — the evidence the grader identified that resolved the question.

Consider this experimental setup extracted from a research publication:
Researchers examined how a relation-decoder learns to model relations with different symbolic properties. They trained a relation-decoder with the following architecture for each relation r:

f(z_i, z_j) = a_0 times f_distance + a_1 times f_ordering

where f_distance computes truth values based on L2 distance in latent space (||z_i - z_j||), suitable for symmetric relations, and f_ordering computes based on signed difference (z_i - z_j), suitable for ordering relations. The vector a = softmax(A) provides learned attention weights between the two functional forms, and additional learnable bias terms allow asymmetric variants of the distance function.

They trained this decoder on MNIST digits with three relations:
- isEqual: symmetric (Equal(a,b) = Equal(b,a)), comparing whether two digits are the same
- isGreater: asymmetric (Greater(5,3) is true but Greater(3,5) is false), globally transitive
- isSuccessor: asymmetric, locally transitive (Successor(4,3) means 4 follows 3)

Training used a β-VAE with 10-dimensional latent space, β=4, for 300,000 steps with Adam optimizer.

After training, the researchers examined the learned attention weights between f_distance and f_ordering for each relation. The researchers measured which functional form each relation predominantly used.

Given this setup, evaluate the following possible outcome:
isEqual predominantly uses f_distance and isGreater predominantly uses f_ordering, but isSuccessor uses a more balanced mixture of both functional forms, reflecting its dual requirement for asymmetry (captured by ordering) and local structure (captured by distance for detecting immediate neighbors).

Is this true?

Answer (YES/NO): NO